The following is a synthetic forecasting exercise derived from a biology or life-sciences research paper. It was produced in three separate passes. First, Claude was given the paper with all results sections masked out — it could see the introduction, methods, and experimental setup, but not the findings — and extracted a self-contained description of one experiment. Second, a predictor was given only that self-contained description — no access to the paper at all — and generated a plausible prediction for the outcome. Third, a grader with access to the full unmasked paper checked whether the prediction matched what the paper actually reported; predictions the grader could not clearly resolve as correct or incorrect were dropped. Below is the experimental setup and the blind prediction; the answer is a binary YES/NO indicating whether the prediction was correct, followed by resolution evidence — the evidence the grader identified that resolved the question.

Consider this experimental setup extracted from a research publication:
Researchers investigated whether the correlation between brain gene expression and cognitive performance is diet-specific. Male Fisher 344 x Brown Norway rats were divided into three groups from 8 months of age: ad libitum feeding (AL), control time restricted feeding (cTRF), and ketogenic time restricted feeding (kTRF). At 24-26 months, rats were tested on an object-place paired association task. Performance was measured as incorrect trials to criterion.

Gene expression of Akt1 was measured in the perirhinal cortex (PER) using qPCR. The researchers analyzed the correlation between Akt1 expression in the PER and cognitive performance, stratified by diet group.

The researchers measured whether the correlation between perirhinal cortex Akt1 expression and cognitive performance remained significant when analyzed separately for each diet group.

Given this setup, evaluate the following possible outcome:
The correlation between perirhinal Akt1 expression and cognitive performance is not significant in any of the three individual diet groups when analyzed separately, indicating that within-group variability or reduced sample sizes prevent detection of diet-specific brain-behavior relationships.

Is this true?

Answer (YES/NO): NO